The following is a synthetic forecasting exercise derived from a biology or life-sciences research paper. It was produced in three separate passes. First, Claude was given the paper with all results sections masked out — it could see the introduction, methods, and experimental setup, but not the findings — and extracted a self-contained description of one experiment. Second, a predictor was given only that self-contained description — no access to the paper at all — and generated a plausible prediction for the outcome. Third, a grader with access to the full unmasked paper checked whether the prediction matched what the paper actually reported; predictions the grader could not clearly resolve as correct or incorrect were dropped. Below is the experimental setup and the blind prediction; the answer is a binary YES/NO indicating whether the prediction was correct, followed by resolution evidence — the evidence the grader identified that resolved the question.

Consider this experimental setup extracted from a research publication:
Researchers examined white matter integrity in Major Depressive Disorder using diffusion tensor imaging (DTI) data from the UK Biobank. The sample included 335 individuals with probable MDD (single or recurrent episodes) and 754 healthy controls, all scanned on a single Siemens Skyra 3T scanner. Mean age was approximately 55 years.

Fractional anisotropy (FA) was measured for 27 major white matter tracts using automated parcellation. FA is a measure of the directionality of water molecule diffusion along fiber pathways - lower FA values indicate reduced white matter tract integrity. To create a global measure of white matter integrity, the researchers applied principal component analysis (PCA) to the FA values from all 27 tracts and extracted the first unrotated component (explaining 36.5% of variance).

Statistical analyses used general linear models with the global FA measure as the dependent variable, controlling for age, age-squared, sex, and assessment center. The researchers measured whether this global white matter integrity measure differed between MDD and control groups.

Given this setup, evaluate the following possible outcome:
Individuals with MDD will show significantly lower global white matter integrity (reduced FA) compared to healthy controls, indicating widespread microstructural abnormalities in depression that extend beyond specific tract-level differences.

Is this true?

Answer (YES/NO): YES